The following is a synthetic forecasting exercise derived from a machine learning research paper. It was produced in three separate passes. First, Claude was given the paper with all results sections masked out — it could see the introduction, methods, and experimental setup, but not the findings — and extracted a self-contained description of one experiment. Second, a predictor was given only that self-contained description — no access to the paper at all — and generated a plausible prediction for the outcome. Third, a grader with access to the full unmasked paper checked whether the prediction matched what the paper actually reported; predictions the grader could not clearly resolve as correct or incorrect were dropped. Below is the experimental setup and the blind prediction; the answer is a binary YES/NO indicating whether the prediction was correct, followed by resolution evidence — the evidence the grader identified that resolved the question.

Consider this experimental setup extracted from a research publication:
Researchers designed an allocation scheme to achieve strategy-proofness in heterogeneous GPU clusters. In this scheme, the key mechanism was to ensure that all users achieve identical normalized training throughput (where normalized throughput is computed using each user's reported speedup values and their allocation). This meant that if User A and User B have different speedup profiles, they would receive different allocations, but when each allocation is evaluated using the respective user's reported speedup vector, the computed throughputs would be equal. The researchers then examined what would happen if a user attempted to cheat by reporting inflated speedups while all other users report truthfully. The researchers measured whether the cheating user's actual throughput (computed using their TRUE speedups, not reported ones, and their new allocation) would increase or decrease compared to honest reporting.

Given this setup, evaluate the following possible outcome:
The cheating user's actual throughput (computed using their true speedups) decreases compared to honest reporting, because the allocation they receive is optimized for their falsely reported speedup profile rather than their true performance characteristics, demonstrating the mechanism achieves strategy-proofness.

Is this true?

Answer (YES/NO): YES